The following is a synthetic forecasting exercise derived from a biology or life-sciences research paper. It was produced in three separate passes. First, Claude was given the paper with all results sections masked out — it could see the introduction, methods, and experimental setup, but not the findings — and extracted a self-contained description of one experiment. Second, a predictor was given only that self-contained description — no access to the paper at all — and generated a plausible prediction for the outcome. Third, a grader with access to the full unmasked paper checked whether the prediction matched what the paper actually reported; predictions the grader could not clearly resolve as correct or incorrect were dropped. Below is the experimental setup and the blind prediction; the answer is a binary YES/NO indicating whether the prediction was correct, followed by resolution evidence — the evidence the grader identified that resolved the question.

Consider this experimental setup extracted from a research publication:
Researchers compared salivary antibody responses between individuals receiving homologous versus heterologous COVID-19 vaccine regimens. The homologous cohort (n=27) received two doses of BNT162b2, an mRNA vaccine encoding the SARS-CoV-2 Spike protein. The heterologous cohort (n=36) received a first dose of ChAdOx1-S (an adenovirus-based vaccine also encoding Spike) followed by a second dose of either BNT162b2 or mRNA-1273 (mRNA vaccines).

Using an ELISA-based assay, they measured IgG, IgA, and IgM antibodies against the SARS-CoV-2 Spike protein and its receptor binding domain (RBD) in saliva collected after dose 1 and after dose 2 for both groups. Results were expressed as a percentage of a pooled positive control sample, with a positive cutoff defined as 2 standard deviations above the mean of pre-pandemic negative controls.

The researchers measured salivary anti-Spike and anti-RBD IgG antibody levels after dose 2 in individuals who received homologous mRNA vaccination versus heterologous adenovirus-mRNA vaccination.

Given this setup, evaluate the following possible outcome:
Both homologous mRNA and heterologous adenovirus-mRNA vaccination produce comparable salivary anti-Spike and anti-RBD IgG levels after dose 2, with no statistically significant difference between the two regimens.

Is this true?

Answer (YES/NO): NO